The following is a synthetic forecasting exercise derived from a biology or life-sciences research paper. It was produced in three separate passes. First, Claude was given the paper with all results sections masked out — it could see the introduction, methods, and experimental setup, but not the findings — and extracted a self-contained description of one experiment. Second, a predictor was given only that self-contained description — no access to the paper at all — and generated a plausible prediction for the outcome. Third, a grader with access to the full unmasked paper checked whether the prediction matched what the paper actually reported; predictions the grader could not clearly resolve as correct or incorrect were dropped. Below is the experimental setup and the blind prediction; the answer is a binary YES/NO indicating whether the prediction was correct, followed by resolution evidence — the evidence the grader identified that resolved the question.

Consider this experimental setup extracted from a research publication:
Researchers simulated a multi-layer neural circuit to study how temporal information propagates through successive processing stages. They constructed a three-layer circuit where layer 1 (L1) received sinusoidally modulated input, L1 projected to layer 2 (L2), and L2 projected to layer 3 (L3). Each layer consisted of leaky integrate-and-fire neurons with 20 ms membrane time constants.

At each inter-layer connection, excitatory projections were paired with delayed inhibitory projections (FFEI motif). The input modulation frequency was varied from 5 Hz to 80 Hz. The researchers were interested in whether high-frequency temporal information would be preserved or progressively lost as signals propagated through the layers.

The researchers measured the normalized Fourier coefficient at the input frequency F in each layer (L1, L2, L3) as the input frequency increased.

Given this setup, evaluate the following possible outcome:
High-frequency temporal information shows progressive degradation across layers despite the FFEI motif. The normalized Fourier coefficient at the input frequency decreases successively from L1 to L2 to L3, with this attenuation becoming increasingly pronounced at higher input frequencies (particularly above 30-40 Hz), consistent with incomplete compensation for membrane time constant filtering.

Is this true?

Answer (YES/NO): NO